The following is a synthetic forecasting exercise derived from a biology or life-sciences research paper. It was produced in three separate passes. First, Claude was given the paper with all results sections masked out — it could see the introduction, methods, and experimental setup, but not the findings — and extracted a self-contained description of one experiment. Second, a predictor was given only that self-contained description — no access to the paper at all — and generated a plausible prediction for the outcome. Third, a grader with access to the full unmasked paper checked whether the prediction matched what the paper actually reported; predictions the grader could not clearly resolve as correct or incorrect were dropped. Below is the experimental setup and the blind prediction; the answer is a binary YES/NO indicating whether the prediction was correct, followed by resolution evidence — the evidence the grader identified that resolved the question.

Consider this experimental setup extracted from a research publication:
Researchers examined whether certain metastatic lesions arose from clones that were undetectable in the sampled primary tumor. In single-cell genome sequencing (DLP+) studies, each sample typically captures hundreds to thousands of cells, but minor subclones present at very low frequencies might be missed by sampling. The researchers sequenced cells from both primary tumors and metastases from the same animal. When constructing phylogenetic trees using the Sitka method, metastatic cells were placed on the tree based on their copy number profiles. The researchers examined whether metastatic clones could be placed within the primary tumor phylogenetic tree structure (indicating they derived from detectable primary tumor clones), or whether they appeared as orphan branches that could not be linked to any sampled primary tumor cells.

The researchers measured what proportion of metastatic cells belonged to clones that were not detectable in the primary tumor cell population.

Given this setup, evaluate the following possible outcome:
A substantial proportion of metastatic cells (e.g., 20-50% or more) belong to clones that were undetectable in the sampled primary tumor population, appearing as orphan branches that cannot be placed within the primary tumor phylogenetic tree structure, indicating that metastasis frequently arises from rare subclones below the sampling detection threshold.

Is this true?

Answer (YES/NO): NO